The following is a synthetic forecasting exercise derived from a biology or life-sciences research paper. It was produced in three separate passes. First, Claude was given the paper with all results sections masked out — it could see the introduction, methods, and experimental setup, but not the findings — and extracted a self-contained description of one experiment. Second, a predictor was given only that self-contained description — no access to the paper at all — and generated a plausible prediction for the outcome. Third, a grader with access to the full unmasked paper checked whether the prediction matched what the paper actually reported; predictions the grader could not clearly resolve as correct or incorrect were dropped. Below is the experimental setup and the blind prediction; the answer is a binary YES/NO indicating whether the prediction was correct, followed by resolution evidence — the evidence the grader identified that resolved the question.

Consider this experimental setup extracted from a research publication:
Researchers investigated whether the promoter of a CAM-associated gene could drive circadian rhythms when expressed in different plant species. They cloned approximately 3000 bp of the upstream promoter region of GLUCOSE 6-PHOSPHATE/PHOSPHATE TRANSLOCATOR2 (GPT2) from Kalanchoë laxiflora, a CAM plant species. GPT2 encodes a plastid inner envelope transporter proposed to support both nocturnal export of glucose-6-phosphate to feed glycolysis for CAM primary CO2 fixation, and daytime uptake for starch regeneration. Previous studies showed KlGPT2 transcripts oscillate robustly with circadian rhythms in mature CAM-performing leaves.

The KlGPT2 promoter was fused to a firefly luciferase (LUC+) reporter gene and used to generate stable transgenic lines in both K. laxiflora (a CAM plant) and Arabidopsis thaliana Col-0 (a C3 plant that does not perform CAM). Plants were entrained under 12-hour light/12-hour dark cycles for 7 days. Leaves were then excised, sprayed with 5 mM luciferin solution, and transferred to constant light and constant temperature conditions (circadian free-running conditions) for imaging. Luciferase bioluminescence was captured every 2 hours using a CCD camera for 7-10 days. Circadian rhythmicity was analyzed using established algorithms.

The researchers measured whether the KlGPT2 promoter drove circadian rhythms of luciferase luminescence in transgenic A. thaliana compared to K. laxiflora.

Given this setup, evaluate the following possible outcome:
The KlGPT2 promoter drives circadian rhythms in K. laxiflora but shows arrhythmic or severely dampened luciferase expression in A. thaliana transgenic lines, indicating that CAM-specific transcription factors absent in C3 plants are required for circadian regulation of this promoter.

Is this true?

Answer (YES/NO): YES